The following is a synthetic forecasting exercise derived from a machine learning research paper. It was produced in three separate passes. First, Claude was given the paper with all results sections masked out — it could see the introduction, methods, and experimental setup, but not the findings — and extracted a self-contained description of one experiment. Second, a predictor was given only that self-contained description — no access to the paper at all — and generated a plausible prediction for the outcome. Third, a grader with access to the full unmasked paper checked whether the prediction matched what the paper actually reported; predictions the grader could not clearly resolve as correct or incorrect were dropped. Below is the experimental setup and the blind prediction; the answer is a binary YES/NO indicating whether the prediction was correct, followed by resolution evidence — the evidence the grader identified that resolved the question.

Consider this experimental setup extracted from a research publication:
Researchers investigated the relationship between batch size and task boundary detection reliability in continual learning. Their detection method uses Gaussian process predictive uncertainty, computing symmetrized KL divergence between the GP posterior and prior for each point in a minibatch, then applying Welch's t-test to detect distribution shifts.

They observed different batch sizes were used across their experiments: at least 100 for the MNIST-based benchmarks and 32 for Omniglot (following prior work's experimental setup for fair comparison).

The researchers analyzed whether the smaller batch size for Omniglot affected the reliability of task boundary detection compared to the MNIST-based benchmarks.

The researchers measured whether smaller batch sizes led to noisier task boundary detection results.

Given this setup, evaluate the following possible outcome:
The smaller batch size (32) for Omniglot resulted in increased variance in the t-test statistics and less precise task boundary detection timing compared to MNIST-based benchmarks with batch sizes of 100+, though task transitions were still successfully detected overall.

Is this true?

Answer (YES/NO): YES